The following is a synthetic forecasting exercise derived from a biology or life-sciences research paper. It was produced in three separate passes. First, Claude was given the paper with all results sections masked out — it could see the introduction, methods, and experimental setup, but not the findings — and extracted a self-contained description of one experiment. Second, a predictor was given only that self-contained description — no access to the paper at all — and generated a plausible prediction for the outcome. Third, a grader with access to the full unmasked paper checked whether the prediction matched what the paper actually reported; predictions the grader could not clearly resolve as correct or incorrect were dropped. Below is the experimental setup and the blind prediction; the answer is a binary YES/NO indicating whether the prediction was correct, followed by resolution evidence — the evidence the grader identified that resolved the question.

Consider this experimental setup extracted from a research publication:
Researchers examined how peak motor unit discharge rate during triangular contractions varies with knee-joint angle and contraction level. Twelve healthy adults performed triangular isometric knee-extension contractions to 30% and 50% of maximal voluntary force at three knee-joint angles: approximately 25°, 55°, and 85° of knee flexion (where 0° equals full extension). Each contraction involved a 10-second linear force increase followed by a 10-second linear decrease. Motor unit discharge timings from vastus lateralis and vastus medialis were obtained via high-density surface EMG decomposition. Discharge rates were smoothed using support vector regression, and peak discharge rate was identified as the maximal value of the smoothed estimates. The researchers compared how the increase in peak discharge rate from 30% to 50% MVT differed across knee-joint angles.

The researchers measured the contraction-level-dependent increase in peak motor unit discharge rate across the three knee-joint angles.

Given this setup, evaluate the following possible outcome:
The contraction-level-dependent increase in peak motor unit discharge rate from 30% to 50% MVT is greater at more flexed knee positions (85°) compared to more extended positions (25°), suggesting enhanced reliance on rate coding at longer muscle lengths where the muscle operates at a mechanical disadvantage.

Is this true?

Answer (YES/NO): NO